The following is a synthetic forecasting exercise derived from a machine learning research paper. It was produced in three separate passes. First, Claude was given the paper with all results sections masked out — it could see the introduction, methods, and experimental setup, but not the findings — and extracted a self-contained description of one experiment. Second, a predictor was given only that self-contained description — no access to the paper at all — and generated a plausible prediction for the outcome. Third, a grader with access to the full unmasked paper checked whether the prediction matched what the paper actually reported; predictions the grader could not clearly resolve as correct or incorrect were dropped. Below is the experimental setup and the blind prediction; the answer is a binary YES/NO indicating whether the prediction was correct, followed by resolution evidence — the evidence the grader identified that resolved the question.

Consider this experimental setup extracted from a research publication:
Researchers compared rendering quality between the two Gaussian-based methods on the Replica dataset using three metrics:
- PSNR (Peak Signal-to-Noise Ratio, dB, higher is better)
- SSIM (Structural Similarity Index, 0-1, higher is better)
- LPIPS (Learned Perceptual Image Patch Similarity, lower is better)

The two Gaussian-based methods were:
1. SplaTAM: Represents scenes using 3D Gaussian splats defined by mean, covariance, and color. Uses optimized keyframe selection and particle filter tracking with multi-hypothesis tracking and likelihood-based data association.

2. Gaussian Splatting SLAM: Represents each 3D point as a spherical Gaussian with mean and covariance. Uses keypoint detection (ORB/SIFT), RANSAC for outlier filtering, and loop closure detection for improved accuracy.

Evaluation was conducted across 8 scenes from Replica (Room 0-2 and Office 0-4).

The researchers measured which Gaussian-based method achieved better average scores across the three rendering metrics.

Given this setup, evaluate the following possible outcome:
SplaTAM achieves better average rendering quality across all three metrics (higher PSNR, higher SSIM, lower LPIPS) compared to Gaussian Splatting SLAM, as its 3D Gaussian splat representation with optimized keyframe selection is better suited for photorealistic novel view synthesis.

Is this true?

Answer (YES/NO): NO